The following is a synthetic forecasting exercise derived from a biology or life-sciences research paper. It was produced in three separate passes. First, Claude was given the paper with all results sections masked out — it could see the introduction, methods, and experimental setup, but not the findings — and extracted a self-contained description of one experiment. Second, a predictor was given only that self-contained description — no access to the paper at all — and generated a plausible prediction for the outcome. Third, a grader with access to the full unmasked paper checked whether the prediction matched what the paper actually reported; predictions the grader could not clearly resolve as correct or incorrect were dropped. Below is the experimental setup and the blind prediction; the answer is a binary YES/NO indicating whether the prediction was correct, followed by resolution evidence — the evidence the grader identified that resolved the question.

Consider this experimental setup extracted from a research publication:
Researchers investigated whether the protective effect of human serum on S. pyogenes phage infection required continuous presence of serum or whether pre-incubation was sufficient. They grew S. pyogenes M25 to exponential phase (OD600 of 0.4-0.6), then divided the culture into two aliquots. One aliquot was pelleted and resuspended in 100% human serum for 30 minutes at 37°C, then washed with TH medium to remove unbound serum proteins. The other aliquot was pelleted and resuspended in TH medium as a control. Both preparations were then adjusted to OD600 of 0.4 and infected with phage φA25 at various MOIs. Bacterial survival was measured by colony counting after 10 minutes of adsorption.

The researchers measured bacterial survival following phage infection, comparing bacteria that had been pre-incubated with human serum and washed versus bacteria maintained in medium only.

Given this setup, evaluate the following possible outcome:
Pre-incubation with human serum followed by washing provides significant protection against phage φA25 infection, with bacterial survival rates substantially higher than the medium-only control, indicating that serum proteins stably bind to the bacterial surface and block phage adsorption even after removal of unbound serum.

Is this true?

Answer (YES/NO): YES